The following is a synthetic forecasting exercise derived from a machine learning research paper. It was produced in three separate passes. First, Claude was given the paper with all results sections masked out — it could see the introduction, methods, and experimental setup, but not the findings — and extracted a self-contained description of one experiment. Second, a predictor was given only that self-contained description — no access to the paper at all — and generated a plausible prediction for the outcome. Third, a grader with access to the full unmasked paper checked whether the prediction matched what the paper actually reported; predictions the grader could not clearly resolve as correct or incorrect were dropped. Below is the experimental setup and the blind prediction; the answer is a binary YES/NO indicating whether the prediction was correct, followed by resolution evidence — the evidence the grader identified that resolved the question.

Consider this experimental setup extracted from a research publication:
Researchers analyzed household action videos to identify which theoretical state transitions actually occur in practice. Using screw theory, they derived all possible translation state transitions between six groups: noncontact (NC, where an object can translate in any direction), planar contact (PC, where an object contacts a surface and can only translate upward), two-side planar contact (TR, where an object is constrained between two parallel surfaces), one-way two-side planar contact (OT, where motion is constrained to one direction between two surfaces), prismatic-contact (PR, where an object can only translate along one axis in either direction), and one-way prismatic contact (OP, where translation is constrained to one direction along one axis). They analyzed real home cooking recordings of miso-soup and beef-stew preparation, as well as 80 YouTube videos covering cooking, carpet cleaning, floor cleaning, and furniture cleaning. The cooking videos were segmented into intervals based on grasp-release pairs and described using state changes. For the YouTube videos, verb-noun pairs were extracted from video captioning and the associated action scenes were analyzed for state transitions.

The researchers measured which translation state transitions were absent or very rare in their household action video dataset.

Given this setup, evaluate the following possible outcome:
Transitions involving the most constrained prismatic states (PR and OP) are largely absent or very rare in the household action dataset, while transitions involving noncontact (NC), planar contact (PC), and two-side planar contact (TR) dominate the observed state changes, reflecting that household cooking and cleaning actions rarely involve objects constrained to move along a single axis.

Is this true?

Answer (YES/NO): NO